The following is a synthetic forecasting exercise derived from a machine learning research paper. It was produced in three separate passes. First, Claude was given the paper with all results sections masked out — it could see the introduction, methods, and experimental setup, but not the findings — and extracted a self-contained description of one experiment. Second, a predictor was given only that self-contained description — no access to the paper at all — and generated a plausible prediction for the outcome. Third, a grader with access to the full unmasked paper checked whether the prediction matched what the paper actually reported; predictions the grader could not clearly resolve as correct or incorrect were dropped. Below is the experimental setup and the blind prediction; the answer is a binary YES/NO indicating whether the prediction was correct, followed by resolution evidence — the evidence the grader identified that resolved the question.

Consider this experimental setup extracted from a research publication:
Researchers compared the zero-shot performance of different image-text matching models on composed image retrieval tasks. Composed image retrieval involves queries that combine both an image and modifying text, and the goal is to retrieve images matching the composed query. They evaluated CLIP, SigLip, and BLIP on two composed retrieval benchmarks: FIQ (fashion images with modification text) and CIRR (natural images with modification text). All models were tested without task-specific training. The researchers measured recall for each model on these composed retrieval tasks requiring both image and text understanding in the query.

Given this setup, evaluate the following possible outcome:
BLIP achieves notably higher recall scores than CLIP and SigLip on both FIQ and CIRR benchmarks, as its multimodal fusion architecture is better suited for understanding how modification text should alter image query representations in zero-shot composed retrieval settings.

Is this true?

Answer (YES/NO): NO